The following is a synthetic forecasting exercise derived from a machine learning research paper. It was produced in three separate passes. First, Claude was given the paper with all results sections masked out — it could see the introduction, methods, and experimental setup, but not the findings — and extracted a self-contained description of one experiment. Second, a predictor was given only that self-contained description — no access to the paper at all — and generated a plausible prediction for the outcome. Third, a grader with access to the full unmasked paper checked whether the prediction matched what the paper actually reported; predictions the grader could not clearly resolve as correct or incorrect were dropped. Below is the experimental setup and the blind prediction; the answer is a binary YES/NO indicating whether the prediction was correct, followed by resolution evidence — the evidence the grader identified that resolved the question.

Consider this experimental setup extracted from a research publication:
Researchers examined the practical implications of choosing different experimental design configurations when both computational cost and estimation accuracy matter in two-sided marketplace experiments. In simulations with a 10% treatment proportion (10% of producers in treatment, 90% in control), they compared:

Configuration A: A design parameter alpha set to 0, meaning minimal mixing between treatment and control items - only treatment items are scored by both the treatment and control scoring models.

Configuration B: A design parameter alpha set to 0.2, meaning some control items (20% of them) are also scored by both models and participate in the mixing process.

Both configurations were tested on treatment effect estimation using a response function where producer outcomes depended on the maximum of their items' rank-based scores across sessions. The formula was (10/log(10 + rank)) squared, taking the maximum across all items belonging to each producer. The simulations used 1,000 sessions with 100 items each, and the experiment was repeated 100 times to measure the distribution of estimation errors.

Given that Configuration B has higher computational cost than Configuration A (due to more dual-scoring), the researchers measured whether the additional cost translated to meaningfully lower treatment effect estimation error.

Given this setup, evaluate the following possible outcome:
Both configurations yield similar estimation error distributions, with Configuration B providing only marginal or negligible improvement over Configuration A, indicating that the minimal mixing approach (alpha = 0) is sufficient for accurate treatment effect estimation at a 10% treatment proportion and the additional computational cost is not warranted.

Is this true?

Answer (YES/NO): NO